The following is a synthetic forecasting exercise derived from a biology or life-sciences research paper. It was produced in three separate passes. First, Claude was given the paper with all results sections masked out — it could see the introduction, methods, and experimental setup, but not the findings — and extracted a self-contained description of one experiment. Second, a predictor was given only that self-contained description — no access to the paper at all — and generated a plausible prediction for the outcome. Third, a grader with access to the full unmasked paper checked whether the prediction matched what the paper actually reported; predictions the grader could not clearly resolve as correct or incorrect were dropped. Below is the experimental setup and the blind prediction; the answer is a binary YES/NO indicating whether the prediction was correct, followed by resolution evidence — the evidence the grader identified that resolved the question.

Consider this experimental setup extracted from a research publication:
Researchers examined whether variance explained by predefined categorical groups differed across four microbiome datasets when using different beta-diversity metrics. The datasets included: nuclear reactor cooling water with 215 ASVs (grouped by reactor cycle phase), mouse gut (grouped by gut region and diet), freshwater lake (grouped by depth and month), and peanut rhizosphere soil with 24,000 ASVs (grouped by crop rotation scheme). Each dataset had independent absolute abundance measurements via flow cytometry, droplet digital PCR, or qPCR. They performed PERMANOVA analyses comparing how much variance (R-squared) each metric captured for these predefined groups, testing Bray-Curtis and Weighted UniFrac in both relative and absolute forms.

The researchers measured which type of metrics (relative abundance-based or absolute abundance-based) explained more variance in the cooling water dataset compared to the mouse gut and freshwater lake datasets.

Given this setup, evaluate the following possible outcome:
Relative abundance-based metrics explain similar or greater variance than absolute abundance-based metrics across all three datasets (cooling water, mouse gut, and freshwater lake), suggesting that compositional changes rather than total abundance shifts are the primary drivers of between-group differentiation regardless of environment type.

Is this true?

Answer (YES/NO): NO